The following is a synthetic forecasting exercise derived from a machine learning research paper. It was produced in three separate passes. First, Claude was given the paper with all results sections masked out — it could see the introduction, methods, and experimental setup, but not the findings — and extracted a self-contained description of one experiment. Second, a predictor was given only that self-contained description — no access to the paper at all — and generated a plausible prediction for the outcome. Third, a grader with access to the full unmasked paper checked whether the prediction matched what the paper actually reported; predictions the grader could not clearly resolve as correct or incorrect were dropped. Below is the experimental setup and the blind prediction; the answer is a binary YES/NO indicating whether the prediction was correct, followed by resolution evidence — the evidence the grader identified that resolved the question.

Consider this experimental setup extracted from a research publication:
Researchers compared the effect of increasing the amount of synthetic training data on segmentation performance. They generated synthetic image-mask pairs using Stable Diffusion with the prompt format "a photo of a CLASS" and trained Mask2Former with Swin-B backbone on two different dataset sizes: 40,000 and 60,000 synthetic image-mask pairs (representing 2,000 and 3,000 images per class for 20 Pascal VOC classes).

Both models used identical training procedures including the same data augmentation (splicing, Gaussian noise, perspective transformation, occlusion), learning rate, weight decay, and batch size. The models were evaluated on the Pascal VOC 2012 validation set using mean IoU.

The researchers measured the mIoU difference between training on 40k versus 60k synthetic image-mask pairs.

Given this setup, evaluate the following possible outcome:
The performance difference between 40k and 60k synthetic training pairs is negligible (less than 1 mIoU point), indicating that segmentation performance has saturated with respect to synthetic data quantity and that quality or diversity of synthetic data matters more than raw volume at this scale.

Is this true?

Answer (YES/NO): NO